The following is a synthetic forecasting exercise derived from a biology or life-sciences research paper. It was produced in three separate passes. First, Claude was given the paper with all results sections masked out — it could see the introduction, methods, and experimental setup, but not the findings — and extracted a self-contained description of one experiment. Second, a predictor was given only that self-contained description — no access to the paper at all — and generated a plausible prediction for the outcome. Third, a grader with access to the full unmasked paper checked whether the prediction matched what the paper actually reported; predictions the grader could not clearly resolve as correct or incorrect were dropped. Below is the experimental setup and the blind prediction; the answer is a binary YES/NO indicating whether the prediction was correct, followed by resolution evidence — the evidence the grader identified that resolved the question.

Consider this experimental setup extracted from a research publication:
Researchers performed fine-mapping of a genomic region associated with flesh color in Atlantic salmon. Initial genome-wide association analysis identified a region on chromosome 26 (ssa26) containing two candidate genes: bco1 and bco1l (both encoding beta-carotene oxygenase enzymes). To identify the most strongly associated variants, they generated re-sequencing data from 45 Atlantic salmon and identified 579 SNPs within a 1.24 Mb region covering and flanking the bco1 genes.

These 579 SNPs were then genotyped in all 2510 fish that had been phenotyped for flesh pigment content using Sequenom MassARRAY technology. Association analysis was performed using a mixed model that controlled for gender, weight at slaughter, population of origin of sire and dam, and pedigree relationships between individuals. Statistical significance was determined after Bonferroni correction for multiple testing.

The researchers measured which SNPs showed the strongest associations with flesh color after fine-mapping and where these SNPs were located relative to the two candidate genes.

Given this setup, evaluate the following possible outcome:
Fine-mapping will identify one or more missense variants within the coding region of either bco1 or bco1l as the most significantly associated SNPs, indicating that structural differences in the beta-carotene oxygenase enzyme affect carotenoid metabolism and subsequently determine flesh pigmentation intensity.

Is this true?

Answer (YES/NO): NO